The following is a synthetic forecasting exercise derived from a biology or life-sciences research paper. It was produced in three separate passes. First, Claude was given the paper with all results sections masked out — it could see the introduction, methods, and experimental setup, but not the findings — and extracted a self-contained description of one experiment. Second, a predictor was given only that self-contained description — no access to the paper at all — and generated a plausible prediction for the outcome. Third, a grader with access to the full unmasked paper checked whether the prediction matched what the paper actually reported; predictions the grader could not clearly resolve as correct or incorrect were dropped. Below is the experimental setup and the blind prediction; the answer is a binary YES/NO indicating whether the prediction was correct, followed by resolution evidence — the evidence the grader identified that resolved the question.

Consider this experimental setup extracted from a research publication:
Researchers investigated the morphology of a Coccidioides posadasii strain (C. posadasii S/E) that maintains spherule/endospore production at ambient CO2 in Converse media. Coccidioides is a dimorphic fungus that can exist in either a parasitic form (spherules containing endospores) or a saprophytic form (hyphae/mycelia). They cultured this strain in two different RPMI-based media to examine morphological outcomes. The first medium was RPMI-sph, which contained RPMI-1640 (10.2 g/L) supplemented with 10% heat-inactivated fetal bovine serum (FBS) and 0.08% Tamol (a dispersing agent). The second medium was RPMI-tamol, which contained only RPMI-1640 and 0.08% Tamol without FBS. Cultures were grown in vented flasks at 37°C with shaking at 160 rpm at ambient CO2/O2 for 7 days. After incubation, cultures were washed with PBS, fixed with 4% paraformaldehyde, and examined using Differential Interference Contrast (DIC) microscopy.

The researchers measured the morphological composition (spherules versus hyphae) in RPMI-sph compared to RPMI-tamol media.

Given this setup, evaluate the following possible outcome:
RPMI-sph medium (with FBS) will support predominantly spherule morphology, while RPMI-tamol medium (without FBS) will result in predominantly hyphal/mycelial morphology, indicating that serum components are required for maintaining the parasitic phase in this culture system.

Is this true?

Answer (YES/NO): NO